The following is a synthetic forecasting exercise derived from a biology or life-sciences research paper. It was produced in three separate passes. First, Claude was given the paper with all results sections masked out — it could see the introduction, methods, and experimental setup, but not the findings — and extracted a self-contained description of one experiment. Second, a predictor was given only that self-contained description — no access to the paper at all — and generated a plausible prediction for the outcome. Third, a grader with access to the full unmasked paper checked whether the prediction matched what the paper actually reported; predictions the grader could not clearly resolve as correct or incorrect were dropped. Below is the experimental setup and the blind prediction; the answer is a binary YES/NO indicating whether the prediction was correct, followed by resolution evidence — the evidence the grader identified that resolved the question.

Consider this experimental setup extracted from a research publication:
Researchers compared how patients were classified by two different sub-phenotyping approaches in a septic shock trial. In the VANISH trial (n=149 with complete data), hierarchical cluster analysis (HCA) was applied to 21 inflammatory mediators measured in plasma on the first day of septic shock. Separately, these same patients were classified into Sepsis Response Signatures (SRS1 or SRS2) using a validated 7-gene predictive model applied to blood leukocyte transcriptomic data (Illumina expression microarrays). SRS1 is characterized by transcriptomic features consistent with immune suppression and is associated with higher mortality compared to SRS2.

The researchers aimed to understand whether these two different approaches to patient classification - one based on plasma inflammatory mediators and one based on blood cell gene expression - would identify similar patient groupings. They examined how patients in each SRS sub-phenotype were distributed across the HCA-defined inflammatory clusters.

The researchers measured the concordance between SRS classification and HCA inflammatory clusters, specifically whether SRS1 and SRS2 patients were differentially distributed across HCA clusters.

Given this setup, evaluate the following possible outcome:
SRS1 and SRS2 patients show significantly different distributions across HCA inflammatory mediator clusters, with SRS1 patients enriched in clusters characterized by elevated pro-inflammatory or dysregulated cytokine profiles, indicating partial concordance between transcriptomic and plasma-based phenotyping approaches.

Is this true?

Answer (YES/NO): YES